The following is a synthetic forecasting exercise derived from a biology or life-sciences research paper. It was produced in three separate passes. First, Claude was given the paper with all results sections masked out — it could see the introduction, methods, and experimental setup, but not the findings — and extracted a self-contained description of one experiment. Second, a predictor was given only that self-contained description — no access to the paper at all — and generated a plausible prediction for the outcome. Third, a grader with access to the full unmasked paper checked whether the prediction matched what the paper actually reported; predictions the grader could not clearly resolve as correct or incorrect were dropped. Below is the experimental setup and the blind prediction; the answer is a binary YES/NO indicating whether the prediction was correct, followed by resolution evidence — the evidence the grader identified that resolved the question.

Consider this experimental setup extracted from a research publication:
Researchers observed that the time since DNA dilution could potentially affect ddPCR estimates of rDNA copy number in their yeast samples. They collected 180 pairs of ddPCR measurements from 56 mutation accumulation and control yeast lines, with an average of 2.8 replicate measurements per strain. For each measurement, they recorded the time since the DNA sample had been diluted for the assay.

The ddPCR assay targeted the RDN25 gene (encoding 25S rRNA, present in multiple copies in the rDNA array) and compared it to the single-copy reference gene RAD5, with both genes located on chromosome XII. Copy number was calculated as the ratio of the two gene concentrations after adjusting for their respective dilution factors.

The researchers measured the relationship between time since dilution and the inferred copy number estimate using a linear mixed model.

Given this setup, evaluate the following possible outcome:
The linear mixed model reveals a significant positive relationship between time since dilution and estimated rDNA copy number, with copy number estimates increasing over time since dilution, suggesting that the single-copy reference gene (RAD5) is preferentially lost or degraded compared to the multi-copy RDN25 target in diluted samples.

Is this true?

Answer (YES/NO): NO